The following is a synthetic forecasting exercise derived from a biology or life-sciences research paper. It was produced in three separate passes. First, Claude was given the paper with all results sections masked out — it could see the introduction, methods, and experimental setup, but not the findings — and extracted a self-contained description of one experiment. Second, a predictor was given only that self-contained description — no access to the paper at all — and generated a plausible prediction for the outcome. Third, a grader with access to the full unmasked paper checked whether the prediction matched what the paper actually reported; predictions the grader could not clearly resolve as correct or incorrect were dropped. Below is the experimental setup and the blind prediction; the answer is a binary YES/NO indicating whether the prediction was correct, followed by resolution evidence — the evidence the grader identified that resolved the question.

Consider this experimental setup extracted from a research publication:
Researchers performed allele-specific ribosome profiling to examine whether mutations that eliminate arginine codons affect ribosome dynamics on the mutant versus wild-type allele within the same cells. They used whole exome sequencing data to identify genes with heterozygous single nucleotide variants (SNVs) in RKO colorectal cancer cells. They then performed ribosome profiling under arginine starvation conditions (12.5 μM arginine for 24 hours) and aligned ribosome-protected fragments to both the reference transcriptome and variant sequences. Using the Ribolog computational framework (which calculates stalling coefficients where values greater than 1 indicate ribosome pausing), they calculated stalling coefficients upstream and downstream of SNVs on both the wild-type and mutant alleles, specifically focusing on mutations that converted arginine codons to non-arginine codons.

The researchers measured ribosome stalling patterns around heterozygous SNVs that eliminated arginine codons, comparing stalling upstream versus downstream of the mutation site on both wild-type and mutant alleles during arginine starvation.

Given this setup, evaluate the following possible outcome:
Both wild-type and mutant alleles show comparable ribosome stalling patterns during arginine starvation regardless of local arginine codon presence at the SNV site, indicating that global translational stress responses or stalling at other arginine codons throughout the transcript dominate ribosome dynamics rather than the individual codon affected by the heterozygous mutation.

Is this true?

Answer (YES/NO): NO